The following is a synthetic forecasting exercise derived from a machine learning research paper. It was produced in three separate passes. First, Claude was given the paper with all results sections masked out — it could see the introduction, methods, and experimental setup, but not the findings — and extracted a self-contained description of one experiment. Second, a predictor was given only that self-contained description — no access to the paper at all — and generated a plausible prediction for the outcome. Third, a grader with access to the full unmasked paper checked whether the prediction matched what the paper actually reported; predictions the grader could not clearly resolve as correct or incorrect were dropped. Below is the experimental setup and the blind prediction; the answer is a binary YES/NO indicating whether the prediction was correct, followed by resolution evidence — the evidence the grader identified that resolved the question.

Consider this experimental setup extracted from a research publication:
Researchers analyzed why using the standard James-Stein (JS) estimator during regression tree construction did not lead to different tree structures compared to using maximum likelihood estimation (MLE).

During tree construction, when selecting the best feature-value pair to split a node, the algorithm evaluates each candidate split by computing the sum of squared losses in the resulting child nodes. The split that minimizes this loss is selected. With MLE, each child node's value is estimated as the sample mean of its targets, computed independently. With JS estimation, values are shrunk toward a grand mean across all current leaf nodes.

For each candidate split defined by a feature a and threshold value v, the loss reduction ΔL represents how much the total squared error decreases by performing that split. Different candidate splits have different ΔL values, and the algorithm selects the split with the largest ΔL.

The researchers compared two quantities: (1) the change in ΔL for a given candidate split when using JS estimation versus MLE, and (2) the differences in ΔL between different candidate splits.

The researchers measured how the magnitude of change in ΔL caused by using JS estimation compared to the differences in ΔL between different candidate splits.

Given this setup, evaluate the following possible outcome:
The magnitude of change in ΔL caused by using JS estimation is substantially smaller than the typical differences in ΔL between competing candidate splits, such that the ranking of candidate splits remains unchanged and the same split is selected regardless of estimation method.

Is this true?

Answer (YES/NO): YES